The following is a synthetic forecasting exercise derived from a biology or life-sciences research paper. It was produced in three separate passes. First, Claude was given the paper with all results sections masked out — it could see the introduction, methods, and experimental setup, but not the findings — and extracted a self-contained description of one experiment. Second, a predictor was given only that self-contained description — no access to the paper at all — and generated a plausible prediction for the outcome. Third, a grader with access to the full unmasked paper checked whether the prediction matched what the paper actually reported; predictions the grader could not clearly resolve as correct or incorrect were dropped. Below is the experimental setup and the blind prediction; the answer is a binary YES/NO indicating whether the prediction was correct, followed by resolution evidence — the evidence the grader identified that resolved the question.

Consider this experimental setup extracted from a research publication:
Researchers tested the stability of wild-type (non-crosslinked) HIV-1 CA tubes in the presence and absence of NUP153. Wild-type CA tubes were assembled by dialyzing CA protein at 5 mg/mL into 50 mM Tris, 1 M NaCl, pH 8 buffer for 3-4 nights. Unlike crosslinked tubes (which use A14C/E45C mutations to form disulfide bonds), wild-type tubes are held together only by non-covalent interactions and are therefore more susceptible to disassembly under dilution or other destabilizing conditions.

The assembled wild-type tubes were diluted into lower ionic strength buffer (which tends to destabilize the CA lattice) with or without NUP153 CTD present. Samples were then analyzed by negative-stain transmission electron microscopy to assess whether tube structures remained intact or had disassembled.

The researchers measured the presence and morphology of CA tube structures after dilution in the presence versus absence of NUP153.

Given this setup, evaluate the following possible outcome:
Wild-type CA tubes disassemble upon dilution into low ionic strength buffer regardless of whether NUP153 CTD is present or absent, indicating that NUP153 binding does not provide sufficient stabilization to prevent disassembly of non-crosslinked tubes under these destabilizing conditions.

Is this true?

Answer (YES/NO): NO